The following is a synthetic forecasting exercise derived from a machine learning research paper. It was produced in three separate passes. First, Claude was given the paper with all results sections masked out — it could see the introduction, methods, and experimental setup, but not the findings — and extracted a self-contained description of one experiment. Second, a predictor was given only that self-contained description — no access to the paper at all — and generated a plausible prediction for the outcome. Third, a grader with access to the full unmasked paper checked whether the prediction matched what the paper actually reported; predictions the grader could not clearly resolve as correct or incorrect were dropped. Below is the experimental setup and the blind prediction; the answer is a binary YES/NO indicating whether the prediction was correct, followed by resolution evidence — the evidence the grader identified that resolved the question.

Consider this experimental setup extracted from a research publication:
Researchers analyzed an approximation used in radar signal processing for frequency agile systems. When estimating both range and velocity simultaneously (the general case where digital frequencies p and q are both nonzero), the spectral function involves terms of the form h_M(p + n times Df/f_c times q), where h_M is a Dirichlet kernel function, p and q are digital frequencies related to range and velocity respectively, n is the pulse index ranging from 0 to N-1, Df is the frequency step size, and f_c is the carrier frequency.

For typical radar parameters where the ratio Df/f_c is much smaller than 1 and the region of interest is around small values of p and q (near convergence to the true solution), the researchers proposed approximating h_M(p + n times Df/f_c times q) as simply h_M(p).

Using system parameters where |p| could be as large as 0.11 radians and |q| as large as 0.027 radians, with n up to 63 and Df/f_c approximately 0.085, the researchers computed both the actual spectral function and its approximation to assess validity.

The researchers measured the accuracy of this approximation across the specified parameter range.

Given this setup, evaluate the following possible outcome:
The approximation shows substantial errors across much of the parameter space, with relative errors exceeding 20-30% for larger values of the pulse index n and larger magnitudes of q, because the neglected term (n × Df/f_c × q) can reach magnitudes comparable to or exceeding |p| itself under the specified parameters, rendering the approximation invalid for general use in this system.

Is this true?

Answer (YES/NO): NO